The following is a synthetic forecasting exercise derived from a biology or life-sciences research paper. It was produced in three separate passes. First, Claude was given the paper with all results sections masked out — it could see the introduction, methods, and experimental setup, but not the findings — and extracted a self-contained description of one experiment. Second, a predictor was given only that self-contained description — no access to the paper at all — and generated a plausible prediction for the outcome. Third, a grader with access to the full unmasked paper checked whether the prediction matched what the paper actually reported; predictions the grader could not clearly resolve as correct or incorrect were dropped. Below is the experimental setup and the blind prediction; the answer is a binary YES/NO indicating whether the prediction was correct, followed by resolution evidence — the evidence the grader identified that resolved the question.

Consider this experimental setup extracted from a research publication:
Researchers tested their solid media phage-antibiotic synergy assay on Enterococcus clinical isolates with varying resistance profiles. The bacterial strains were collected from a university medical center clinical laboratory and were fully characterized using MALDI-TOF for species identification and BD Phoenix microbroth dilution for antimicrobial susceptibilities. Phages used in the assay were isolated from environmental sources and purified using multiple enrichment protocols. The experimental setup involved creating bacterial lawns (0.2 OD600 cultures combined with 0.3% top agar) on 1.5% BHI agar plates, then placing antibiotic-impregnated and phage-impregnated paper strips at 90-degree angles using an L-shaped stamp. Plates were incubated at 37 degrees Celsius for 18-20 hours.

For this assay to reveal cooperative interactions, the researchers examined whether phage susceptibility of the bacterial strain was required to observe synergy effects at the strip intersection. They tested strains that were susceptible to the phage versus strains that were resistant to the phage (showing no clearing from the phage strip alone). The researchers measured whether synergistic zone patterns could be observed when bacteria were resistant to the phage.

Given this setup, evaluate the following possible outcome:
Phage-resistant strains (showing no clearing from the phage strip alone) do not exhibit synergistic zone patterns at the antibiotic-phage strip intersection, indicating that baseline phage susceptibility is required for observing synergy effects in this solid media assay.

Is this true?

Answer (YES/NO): NO